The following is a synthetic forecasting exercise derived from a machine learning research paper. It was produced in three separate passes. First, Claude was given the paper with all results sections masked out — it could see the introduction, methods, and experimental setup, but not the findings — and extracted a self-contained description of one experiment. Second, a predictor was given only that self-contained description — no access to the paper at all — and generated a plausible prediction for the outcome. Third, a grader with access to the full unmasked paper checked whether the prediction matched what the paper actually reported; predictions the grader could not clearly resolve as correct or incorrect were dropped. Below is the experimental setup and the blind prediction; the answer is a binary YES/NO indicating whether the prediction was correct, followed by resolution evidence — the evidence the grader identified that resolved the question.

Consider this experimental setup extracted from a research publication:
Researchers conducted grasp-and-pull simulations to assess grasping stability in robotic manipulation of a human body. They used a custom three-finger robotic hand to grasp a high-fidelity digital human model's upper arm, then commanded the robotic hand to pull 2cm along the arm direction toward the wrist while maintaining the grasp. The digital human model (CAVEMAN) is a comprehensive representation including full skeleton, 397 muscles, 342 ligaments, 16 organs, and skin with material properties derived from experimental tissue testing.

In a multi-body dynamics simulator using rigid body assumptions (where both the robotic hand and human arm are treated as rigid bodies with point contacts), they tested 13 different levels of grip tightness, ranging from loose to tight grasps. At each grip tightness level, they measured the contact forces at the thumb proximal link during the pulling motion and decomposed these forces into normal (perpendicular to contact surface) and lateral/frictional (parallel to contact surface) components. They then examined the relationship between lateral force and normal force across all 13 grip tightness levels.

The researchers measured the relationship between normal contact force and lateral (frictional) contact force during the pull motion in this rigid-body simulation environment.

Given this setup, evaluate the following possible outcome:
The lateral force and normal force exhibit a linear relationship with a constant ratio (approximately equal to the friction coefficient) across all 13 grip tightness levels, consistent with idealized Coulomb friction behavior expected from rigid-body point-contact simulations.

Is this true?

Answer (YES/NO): YES